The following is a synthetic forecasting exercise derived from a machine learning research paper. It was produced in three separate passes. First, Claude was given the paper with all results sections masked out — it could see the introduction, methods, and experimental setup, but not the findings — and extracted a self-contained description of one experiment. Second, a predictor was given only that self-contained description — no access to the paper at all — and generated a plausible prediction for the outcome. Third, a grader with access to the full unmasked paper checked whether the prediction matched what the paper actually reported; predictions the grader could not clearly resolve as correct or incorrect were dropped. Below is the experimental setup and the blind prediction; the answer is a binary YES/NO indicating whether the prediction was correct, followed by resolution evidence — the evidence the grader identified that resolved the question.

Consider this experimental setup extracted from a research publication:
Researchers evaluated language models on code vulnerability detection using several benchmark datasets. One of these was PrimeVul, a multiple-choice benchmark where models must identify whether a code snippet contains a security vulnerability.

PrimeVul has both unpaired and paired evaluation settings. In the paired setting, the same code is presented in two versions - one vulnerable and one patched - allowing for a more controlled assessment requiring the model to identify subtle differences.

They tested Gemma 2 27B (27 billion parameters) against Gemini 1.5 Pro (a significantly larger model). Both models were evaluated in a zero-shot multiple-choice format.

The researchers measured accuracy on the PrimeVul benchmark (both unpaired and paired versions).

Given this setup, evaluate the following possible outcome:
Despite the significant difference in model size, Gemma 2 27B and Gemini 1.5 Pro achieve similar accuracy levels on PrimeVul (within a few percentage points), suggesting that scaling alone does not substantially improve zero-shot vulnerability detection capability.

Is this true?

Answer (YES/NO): YES